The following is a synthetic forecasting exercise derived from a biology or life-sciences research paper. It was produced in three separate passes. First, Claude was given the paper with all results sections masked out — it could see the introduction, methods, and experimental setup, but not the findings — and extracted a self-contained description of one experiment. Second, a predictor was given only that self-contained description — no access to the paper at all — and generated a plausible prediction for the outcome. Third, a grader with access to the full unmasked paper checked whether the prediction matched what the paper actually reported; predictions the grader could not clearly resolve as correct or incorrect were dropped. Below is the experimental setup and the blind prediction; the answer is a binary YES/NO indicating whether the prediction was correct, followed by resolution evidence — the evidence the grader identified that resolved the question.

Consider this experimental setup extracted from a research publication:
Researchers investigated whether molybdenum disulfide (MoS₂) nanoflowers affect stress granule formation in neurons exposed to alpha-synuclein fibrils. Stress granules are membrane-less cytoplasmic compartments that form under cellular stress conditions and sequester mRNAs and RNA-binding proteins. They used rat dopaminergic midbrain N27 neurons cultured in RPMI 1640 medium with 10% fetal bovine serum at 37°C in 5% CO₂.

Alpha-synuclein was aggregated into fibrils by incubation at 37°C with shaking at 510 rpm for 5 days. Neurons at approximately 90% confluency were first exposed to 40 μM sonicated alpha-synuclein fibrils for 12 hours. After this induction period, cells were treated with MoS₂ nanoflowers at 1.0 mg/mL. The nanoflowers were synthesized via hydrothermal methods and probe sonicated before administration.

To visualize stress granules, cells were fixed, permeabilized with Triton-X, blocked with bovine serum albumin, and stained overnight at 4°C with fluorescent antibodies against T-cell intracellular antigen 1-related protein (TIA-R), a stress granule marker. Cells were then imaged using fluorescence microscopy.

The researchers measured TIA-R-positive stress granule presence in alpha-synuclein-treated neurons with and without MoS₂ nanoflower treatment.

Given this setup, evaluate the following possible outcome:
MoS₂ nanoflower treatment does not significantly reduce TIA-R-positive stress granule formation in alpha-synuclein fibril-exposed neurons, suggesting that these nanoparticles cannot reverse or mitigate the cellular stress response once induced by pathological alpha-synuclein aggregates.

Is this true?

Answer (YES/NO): NO